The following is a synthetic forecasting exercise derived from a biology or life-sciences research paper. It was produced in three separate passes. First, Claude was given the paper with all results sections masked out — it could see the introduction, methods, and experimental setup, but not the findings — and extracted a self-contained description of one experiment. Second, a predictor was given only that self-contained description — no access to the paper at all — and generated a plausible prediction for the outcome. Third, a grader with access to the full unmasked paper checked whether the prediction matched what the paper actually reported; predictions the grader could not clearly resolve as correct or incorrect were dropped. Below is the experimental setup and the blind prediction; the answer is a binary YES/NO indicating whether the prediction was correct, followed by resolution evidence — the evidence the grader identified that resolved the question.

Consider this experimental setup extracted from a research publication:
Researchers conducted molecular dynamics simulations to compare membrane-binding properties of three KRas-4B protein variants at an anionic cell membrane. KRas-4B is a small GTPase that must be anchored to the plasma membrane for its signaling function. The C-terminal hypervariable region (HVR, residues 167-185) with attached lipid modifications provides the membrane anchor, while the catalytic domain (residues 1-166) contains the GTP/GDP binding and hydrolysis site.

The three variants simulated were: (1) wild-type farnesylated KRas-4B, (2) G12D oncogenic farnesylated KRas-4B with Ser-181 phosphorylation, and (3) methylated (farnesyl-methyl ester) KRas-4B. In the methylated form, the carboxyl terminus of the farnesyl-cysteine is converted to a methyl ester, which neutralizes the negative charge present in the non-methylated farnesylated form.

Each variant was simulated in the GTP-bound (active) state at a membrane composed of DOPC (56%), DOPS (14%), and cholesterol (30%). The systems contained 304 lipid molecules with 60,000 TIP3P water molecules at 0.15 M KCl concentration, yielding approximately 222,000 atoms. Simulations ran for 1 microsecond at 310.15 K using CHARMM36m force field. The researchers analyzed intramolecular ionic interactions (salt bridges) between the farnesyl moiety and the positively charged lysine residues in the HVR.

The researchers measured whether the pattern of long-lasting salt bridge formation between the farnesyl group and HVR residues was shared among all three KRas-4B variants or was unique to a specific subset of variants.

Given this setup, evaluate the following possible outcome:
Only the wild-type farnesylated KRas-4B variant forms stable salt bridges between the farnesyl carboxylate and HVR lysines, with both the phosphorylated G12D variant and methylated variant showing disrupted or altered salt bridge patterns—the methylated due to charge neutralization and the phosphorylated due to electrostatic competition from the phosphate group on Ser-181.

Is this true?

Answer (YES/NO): NO